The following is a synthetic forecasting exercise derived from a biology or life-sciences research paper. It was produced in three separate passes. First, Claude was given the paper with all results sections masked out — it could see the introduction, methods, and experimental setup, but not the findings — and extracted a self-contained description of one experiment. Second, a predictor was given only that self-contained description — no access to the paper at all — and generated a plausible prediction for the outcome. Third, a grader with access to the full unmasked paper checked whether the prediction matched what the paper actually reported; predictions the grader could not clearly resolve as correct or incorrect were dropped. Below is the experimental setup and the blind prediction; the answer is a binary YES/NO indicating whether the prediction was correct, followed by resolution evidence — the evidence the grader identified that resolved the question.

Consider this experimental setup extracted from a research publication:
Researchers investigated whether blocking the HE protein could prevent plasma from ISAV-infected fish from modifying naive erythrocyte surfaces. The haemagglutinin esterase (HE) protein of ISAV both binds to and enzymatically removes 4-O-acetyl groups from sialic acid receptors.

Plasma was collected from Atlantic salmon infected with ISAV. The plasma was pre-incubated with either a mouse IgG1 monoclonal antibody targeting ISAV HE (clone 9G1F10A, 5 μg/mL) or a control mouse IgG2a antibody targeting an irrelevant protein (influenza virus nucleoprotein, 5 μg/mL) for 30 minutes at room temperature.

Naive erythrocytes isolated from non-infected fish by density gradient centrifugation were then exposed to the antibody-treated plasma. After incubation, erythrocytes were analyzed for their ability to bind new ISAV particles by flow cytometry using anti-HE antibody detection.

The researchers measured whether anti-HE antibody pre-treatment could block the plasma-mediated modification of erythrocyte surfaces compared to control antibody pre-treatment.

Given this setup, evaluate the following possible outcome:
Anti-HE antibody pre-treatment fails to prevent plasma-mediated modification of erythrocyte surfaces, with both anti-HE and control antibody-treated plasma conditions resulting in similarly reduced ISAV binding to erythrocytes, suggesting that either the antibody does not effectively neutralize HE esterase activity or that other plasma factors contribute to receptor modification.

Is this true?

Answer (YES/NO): NO